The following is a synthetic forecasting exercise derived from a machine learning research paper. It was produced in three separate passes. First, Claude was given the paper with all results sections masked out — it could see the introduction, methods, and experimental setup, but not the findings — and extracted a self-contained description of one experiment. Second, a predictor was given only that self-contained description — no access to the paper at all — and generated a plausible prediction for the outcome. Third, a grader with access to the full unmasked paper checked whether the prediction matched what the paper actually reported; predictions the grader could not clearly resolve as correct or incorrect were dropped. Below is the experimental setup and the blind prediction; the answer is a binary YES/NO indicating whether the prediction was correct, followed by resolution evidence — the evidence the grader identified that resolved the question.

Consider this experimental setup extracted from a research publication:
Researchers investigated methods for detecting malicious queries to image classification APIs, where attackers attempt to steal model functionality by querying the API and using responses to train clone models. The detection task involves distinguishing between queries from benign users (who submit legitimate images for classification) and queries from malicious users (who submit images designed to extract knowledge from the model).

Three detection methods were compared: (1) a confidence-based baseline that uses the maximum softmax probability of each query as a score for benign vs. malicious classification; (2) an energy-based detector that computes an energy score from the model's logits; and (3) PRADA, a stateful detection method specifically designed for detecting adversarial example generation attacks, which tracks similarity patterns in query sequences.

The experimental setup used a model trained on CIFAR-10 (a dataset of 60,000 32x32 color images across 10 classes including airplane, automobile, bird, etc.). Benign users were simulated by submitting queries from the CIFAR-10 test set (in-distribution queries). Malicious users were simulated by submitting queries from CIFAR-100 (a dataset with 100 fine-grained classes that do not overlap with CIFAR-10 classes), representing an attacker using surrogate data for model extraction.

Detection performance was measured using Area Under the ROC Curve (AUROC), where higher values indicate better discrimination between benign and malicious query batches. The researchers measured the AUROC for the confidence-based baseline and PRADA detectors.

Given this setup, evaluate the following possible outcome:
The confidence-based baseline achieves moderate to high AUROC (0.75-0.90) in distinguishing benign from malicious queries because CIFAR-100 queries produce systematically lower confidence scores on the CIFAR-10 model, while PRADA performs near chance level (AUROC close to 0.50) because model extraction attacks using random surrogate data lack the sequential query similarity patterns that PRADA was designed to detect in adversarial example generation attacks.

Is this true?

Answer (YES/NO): NO